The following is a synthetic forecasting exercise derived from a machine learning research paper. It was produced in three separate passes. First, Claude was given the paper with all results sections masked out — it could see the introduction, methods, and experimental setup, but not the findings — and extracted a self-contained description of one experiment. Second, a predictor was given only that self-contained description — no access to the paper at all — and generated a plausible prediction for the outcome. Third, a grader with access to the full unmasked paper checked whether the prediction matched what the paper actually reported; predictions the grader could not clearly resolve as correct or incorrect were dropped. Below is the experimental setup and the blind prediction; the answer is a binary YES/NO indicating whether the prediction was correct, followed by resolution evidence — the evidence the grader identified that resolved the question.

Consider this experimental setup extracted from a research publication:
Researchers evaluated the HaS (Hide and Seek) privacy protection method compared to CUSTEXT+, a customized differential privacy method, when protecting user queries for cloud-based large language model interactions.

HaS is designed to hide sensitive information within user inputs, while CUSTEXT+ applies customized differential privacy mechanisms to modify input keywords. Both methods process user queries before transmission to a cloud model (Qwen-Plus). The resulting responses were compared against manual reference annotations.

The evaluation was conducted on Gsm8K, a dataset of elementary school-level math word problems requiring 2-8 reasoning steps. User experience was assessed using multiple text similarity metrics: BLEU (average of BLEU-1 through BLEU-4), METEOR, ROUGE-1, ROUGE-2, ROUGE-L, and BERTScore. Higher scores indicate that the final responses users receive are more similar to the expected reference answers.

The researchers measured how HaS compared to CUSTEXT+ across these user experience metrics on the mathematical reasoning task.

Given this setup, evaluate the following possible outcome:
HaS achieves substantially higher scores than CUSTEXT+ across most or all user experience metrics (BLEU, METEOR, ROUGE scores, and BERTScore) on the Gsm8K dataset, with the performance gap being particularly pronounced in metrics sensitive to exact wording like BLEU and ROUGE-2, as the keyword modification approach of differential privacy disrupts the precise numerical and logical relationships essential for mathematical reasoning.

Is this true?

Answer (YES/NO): NO